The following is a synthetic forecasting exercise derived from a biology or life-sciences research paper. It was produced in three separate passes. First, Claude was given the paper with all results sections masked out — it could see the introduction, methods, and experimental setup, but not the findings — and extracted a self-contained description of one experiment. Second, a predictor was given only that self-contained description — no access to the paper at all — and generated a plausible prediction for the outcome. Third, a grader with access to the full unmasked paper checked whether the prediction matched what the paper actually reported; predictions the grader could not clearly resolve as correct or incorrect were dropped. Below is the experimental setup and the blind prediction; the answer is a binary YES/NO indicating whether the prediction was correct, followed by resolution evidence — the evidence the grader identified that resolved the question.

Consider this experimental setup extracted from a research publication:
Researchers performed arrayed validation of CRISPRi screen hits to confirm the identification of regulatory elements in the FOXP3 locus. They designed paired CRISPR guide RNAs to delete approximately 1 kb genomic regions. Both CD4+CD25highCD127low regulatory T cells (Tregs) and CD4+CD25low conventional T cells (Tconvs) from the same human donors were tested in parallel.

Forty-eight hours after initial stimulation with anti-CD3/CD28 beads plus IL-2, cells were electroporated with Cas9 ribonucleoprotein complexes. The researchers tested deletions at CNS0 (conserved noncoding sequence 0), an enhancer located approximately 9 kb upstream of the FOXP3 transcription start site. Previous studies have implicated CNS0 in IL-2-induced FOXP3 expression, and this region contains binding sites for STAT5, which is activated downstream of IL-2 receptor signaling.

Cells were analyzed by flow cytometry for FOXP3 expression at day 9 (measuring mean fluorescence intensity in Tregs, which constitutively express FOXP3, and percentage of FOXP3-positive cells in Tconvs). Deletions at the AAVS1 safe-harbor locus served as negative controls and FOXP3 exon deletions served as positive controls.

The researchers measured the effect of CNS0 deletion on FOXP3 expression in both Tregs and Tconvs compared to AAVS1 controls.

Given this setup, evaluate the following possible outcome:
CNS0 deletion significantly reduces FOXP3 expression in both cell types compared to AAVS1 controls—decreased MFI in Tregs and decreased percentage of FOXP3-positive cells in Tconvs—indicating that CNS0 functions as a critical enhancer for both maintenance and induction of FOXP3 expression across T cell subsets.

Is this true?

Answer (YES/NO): YES